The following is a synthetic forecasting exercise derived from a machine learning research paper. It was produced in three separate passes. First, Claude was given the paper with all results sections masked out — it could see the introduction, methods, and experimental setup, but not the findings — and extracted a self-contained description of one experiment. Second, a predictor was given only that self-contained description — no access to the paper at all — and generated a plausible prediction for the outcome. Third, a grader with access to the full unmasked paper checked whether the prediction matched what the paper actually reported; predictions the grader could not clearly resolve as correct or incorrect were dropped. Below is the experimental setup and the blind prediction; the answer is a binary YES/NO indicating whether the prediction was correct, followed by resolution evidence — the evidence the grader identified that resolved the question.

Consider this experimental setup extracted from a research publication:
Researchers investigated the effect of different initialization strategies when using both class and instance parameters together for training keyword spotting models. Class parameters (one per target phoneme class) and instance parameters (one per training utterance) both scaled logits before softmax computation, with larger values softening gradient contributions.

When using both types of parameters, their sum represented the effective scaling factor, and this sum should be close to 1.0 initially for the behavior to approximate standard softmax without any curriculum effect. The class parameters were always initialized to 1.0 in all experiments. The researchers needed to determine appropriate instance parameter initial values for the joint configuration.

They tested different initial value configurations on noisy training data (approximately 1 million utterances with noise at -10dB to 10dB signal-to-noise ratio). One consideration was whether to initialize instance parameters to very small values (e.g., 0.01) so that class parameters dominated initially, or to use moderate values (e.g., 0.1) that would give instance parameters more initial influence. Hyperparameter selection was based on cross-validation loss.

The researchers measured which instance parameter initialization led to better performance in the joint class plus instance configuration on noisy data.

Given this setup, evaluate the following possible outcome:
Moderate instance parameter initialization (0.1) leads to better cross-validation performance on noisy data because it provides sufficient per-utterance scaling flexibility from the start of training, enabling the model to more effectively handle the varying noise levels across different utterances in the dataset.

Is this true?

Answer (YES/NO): YES